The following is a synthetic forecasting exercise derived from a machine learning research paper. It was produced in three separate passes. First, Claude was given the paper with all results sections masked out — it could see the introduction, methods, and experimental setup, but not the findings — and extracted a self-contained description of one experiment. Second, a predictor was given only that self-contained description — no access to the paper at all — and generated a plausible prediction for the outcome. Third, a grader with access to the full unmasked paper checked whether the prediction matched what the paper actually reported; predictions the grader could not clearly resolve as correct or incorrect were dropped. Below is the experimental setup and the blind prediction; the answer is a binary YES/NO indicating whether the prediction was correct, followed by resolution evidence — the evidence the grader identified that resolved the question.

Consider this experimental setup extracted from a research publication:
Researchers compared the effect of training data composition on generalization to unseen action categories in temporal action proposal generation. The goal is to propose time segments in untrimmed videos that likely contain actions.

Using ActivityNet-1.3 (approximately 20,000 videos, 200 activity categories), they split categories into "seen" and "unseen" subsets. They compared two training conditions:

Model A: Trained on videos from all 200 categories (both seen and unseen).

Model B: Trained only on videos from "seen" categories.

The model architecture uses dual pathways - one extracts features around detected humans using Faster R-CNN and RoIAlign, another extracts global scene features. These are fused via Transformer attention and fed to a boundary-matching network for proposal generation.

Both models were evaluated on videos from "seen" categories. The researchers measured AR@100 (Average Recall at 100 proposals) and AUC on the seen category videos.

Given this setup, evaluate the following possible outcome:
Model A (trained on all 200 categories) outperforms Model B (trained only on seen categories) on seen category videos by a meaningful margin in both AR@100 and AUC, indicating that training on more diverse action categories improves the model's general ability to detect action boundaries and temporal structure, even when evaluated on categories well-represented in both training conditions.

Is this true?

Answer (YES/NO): NO